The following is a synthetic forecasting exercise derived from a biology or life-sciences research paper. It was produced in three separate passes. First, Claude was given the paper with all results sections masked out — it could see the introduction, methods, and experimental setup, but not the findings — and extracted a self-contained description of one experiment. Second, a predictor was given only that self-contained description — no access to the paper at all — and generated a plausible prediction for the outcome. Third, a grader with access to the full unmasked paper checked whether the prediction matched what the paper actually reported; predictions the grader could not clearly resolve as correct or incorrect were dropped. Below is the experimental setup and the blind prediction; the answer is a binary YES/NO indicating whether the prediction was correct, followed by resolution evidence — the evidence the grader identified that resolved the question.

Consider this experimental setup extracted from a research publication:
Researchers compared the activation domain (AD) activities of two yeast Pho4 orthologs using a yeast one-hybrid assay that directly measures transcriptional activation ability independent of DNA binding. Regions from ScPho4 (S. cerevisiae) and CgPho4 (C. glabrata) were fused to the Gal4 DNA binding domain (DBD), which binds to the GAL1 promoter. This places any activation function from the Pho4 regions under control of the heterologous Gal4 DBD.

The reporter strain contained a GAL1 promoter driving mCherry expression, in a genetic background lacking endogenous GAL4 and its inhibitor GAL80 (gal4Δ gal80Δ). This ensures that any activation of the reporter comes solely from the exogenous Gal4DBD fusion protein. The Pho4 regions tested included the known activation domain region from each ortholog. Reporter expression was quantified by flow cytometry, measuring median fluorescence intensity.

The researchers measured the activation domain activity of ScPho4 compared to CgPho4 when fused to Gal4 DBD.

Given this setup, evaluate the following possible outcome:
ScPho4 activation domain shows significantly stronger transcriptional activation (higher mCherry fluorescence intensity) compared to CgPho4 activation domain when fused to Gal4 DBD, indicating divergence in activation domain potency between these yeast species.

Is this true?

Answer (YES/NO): NO